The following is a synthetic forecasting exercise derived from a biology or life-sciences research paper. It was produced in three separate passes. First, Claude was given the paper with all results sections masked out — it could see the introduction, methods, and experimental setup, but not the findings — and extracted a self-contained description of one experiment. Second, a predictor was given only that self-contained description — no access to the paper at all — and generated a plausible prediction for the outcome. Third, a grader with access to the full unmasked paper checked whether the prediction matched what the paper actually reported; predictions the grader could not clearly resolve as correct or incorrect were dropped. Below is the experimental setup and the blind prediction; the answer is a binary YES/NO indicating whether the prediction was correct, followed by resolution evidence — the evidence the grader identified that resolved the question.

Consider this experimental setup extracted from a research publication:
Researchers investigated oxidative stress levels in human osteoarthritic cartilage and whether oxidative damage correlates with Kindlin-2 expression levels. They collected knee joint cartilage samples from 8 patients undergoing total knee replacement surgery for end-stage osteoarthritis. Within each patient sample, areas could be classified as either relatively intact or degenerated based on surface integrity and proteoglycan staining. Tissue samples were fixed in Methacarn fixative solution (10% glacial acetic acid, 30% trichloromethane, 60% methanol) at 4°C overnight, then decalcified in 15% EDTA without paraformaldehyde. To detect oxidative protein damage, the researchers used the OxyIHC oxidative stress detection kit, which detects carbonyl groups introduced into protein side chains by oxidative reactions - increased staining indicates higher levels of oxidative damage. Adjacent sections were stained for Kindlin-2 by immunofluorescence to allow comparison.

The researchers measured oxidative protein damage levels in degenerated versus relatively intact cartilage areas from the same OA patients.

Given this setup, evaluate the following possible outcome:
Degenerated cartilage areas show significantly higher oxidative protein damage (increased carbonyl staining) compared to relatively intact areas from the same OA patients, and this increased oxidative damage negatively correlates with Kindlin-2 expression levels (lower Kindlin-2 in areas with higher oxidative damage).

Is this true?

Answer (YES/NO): YES